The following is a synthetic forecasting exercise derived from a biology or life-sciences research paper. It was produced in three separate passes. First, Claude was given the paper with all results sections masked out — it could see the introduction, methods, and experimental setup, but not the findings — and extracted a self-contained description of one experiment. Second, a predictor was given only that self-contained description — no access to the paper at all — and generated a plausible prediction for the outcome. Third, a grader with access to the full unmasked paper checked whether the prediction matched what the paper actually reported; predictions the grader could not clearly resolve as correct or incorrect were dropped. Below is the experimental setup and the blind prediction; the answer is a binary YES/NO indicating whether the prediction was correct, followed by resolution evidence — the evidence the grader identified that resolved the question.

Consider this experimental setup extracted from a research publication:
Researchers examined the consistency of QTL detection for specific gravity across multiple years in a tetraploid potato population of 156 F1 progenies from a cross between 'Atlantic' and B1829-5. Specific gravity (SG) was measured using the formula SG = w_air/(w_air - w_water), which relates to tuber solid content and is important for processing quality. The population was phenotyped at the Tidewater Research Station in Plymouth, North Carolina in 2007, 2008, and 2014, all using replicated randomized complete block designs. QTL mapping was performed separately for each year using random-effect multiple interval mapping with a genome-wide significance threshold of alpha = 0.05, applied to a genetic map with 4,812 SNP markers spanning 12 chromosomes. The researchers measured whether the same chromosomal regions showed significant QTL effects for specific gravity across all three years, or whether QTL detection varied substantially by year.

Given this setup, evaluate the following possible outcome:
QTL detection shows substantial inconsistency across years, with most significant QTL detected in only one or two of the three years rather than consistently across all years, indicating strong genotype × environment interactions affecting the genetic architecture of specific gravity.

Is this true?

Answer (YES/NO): NO